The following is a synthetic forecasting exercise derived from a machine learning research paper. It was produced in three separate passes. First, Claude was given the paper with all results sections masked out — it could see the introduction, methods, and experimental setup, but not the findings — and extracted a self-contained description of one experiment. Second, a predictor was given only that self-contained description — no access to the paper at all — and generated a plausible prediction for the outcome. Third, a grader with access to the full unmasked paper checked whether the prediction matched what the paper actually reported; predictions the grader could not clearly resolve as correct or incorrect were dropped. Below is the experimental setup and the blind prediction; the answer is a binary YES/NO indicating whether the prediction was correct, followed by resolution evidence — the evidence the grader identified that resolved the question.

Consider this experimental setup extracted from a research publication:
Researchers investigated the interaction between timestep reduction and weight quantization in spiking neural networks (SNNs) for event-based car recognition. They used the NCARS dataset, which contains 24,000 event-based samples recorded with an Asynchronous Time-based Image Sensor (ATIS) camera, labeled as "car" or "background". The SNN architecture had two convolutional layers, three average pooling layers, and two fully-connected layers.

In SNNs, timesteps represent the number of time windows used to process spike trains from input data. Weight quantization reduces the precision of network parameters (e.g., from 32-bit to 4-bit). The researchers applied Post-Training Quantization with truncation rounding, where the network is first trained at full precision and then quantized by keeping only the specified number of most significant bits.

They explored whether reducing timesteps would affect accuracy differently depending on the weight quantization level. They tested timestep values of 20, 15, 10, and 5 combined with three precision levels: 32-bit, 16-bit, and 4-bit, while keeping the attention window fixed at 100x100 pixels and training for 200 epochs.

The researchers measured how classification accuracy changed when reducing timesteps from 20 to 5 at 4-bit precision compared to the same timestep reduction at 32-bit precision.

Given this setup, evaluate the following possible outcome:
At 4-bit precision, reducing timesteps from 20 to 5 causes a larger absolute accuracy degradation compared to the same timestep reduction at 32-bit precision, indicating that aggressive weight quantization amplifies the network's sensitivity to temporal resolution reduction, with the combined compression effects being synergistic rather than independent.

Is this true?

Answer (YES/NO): NO